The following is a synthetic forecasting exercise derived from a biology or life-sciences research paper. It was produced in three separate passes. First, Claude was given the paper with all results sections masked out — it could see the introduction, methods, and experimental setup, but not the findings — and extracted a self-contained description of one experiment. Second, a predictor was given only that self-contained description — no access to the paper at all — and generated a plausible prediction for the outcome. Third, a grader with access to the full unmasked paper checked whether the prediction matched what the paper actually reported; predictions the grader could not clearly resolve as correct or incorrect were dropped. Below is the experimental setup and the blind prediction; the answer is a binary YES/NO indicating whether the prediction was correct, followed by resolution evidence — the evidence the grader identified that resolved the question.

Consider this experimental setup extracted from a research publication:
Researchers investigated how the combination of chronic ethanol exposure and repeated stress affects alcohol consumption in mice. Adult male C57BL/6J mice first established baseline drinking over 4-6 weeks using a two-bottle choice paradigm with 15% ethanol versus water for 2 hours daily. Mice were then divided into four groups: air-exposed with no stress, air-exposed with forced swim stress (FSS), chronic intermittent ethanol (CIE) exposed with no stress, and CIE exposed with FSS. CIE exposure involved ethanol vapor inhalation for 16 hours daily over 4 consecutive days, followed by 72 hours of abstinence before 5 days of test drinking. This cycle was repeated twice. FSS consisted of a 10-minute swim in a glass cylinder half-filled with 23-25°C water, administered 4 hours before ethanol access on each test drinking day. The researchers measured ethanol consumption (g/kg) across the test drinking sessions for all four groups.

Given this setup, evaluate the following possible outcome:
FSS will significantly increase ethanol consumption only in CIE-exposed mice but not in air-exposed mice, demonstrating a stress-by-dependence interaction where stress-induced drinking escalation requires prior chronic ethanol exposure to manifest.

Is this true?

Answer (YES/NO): YES